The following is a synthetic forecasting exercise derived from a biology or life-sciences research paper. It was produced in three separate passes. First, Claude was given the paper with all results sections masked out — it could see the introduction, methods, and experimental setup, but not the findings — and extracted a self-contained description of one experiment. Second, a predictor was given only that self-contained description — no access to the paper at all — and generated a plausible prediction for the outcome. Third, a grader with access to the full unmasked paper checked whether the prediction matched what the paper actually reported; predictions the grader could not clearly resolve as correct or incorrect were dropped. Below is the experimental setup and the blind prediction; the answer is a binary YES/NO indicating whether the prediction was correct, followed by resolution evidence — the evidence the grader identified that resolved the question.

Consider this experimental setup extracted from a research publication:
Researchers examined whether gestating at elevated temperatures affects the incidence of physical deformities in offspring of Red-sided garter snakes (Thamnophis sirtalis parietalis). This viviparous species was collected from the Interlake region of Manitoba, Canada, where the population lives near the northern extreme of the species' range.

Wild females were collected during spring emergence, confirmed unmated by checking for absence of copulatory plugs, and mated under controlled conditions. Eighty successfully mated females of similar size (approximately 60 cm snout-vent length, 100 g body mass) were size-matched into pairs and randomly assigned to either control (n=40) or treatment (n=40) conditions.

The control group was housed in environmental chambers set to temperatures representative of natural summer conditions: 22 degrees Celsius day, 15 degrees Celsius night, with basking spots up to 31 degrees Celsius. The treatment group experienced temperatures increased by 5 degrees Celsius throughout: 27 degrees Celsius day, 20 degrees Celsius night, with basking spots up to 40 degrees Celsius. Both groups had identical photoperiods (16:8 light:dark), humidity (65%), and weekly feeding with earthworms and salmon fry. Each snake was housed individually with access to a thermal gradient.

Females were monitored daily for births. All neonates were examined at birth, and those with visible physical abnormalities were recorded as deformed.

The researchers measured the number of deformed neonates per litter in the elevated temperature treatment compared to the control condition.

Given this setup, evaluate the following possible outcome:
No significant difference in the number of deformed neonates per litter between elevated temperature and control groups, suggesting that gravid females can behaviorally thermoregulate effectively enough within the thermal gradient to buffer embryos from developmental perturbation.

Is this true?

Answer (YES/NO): YES